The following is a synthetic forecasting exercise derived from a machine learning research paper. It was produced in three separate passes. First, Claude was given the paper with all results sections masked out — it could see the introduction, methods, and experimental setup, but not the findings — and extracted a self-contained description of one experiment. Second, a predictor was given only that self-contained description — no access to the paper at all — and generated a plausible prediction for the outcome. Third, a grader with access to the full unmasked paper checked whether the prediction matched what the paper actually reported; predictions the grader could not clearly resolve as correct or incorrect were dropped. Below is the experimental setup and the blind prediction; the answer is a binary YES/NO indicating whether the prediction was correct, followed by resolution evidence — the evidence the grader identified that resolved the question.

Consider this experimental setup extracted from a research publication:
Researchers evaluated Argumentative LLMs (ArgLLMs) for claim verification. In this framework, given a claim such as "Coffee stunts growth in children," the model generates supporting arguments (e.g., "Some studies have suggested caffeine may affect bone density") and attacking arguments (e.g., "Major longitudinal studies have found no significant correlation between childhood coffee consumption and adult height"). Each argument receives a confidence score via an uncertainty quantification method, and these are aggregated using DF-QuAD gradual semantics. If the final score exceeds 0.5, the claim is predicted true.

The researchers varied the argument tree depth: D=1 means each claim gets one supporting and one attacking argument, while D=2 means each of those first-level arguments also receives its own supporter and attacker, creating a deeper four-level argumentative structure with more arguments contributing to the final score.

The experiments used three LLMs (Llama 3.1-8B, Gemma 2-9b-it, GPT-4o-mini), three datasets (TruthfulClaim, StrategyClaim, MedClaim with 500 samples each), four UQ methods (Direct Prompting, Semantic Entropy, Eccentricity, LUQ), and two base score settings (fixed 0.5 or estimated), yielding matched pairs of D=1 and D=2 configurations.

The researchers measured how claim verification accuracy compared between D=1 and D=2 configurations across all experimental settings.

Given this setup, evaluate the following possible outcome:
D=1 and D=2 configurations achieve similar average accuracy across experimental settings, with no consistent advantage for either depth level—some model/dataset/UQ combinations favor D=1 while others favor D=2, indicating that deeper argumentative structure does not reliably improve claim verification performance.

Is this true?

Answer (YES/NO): YES